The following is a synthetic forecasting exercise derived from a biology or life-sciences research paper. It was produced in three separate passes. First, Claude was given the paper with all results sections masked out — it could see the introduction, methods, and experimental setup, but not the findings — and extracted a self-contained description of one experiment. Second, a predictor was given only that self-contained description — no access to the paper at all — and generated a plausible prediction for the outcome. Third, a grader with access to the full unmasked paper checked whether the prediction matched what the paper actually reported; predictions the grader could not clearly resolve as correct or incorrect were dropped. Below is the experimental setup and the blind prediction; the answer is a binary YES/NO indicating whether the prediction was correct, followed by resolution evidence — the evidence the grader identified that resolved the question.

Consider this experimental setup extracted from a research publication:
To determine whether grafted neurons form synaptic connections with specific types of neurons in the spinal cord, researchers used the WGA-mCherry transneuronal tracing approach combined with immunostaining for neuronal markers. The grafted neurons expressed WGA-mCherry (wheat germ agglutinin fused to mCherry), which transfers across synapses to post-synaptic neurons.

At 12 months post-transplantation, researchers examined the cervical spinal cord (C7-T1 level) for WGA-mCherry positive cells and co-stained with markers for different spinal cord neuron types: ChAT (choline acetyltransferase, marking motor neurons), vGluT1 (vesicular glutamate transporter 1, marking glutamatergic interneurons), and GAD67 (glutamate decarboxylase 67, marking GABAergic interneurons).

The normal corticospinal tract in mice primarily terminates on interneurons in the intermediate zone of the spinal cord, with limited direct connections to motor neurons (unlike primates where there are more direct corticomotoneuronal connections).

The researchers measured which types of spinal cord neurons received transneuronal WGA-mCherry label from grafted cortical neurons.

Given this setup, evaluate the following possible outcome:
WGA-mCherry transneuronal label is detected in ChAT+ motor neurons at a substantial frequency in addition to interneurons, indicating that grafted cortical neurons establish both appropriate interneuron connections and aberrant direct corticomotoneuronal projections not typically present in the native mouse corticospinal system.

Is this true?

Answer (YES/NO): YES